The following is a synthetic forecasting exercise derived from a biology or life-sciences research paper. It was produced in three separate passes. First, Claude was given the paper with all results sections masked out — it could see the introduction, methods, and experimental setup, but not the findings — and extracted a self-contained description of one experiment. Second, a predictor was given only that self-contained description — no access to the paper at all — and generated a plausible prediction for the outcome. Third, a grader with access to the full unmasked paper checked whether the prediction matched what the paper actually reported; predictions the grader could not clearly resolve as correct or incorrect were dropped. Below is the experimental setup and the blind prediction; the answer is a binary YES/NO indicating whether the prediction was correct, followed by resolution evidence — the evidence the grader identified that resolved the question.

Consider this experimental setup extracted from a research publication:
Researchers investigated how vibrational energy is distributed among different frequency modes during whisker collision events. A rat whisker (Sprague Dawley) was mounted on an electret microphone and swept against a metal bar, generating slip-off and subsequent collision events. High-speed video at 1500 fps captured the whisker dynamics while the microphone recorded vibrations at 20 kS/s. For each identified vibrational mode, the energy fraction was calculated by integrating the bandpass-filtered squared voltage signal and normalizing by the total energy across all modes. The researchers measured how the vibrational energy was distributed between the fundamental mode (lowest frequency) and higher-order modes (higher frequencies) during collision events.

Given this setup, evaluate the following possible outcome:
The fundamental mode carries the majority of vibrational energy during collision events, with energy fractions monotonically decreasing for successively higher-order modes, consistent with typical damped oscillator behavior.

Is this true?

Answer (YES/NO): NO